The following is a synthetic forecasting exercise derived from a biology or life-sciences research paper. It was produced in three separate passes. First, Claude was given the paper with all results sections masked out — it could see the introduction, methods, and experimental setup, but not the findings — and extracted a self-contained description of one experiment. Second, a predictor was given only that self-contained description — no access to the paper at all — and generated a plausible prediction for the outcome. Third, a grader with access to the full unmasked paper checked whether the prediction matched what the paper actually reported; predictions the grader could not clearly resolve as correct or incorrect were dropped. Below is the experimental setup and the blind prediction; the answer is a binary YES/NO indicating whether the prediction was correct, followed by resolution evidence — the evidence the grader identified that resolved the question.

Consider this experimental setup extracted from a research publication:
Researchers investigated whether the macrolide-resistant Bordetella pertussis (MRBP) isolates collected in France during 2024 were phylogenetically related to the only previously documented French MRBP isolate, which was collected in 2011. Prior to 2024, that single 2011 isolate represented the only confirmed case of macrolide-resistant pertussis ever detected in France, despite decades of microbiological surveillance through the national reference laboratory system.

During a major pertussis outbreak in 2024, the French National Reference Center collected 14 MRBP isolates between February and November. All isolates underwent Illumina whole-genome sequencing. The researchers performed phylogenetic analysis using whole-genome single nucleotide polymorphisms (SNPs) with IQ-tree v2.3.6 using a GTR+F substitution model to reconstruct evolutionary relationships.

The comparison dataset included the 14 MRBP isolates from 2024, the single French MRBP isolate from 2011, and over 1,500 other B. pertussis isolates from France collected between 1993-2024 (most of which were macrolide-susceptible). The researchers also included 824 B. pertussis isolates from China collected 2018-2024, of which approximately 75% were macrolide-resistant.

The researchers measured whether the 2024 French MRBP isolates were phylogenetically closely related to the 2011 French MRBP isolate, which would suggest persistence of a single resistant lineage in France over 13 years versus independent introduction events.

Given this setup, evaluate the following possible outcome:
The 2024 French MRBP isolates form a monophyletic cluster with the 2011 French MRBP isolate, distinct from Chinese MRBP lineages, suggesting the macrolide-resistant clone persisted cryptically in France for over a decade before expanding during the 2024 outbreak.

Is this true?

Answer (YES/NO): NO